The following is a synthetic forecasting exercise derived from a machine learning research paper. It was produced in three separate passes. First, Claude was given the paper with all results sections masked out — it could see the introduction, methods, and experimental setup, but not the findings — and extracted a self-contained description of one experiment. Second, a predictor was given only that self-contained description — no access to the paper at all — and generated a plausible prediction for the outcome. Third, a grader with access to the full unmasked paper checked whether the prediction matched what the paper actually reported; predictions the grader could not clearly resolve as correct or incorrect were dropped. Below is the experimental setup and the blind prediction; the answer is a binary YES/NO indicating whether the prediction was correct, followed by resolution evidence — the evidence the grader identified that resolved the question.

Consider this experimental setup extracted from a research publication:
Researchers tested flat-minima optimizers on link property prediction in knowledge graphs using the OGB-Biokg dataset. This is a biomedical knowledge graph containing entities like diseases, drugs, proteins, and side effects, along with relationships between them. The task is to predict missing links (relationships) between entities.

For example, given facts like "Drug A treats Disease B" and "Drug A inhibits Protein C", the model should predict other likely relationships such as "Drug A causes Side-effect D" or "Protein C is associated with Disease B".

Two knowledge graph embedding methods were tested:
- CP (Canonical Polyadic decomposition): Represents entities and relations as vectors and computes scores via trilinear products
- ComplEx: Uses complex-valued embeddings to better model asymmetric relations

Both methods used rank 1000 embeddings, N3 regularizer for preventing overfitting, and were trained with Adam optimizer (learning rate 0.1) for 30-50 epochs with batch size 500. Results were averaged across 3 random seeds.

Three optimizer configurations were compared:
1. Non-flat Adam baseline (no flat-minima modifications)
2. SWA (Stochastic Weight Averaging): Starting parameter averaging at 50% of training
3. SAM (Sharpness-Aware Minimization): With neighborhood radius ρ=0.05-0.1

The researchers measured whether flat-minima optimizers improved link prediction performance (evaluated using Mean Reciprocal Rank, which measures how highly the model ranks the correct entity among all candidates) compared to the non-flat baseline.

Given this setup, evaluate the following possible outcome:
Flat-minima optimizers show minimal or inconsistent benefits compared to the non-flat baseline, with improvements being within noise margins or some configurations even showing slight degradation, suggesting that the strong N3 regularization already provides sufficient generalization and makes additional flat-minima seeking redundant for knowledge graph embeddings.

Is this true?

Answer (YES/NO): NO